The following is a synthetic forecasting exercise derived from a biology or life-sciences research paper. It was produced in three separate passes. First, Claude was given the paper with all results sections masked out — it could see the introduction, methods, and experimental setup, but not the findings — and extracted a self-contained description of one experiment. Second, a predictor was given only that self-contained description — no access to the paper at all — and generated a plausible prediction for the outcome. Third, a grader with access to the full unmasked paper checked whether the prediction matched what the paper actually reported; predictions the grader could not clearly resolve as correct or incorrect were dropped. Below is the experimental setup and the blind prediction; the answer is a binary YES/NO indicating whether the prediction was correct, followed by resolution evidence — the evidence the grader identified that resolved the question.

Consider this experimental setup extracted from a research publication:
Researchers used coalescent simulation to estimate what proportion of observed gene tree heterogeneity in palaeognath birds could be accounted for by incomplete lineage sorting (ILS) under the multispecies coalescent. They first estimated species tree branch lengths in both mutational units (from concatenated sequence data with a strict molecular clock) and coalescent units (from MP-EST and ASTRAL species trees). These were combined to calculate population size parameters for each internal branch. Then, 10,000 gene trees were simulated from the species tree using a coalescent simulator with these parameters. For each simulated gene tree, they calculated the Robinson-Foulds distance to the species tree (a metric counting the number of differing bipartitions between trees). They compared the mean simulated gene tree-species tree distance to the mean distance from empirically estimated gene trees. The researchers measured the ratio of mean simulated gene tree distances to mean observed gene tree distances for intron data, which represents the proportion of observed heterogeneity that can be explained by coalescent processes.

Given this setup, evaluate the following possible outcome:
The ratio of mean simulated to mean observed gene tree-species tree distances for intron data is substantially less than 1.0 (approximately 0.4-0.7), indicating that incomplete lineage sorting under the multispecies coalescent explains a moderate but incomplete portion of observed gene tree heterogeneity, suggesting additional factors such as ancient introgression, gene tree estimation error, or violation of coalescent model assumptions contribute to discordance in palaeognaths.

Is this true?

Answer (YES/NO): NO